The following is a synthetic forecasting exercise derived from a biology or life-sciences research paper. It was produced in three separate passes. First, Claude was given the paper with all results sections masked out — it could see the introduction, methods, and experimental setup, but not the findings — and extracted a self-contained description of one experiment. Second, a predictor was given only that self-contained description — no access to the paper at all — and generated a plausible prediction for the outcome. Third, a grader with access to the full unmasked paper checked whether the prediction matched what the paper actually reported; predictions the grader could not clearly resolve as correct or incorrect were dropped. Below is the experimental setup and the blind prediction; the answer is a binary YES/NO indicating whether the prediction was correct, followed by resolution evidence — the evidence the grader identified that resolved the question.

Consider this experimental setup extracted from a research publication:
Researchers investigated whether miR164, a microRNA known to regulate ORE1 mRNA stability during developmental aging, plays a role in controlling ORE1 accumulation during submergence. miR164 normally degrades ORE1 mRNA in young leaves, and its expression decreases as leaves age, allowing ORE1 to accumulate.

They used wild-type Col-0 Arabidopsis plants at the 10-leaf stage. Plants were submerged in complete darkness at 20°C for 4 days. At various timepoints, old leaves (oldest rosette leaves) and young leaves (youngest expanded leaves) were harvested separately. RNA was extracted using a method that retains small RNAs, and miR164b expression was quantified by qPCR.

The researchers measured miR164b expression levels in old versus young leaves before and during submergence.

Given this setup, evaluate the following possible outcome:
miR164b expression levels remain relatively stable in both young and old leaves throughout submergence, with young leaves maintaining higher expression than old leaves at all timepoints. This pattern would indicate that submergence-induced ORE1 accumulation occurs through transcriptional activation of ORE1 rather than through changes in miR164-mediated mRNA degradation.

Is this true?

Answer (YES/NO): NO